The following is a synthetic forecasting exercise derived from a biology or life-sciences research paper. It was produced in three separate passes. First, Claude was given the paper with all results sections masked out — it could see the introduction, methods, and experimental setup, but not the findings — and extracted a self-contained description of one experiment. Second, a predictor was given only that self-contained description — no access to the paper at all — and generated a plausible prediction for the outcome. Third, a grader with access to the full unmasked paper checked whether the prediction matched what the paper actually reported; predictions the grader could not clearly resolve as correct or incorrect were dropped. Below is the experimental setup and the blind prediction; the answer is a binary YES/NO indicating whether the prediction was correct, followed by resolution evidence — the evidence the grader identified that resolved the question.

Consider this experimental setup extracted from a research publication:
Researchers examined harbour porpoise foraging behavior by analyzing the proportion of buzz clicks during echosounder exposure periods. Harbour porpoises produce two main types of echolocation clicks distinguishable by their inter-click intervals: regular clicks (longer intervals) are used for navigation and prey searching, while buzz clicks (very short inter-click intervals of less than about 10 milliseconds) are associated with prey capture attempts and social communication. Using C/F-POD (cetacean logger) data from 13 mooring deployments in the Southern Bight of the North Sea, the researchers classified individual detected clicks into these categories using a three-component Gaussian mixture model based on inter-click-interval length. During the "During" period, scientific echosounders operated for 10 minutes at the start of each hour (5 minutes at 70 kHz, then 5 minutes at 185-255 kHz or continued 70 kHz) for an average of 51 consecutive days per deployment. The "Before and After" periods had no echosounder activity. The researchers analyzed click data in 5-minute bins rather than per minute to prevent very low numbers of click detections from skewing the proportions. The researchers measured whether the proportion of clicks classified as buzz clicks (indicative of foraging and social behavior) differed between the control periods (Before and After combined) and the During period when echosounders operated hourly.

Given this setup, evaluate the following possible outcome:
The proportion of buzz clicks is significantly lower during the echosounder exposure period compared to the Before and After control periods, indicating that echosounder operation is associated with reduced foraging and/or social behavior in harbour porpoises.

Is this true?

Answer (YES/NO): NO